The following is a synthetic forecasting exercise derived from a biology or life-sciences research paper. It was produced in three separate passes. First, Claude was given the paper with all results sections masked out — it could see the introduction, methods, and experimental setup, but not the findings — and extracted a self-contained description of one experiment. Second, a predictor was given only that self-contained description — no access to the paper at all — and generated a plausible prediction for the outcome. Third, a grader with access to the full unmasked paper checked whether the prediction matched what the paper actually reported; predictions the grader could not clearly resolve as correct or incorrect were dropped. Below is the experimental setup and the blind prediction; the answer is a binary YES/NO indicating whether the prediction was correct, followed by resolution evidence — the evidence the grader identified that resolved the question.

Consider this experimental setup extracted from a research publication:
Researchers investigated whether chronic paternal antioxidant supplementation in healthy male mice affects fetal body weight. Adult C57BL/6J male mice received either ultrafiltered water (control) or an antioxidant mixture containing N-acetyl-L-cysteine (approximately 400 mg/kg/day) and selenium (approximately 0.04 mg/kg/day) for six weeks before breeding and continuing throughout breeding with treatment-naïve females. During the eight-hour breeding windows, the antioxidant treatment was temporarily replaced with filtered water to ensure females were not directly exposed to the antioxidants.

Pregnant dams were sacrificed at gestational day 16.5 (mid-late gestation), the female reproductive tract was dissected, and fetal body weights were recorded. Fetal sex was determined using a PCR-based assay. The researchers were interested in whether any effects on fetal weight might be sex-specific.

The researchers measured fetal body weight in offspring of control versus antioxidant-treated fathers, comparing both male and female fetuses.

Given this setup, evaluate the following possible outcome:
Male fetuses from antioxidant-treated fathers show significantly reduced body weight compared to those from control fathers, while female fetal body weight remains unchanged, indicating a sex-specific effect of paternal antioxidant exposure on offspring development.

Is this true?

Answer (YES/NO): NO